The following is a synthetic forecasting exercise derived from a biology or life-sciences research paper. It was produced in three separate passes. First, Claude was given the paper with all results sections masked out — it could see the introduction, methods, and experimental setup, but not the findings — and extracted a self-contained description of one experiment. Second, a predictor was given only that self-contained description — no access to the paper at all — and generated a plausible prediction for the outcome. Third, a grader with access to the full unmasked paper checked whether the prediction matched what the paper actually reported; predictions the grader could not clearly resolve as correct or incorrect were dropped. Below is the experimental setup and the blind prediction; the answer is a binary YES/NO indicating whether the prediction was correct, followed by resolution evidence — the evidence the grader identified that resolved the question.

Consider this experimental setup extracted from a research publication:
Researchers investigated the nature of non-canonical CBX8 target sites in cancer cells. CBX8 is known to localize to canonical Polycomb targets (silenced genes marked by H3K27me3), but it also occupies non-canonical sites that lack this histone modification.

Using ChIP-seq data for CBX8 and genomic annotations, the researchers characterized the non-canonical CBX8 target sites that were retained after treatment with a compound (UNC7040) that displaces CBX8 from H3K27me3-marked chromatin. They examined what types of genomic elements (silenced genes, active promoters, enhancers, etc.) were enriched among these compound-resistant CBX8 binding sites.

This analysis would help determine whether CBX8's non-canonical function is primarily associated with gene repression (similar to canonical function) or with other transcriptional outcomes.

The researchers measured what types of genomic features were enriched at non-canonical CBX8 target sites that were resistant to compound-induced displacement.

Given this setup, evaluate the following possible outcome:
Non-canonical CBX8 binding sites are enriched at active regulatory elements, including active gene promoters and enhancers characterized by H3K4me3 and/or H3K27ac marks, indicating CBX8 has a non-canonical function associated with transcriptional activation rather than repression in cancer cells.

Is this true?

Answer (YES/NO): YES